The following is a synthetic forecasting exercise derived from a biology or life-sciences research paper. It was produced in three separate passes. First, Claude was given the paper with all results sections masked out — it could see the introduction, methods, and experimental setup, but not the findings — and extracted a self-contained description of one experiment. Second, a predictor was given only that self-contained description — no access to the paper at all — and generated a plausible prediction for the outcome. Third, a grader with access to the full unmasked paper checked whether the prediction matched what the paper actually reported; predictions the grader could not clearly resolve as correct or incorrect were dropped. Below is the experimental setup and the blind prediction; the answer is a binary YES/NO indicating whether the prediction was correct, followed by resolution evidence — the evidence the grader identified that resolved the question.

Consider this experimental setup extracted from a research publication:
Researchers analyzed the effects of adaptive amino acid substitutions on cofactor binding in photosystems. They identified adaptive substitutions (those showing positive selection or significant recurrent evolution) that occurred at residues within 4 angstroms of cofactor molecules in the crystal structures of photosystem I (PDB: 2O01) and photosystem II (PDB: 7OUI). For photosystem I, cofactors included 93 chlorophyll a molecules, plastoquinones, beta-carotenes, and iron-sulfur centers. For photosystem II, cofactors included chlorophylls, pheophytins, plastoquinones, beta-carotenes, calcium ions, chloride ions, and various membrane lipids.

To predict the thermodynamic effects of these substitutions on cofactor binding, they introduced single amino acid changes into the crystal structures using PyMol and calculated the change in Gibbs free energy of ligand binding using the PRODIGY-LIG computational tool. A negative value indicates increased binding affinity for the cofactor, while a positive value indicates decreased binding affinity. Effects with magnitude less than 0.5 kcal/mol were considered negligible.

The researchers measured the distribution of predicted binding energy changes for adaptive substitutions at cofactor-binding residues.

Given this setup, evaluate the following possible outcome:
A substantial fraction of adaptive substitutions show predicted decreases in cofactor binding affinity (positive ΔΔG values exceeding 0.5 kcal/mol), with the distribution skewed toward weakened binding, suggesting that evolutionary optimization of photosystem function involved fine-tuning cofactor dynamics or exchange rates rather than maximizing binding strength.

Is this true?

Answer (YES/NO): NO